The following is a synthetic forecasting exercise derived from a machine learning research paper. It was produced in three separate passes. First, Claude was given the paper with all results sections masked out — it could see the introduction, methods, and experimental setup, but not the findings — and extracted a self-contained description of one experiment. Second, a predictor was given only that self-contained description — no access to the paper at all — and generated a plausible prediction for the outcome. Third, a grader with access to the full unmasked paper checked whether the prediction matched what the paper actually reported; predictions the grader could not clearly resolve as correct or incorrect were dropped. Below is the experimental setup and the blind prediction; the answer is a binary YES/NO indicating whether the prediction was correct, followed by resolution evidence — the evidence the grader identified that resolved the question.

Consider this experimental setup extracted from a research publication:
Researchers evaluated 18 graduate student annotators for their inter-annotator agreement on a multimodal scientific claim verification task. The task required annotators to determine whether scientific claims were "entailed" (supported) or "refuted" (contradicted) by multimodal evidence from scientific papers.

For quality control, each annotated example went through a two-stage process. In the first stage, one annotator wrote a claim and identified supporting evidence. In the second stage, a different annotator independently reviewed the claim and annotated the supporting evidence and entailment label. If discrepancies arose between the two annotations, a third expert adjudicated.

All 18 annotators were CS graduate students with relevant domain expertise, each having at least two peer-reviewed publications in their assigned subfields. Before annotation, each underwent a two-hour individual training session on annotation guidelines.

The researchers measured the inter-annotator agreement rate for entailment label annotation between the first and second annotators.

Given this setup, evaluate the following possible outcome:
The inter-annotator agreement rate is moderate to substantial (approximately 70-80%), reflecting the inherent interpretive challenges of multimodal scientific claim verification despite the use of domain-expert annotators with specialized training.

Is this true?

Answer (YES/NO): NO